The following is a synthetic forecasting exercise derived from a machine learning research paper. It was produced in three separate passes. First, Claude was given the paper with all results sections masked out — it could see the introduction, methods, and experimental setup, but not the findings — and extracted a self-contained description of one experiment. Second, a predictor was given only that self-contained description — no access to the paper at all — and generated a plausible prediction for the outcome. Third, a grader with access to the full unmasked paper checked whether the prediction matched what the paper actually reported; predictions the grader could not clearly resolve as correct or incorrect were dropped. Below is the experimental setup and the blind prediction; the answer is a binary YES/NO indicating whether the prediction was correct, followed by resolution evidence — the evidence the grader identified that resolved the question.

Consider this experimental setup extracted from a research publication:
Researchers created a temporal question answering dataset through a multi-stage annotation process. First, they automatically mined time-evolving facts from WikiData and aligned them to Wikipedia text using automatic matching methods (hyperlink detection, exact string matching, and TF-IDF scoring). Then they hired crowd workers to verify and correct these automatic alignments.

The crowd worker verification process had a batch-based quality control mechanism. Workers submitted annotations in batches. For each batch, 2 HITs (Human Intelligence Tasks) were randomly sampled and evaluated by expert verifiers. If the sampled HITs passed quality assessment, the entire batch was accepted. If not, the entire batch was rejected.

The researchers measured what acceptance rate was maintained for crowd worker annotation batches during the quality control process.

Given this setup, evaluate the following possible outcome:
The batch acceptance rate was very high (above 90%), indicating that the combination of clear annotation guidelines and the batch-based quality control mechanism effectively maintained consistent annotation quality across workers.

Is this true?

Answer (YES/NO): NO